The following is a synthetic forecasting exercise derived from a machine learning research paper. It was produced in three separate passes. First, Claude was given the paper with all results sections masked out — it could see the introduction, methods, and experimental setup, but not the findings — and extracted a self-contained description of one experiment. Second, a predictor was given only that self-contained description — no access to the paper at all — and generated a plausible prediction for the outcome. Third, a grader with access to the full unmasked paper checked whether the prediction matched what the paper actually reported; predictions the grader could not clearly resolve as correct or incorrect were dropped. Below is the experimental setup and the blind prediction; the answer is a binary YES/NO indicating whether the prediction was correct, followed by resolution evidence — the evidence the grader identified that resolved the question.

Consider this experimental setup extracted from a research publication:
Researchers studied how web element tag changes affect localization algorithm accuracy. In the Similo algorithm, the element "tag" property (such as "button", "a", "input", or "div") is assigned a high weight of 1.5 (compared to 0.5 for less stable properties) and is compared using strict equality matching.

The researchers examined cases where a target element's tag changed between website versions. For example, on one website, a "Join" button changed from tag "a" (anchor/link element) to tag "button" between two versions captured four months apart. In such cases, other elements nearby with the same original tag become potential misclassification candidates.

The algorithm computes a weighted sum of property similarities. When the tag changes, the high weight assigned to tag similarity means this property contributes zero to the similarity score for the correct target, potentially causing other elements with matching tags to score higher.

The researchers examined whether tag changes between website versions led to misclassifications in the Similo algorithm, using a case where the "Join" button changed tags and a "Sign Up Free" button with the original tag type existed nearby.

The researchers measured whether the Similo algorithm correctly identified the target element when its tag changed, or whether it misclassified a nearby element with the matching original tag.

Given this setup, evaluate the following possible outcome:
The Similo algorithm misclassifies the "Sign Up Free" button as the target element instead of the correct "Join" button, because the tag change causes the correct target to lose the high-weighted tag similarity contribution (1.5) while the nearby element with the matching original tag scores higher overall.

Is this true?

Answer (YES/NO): YES